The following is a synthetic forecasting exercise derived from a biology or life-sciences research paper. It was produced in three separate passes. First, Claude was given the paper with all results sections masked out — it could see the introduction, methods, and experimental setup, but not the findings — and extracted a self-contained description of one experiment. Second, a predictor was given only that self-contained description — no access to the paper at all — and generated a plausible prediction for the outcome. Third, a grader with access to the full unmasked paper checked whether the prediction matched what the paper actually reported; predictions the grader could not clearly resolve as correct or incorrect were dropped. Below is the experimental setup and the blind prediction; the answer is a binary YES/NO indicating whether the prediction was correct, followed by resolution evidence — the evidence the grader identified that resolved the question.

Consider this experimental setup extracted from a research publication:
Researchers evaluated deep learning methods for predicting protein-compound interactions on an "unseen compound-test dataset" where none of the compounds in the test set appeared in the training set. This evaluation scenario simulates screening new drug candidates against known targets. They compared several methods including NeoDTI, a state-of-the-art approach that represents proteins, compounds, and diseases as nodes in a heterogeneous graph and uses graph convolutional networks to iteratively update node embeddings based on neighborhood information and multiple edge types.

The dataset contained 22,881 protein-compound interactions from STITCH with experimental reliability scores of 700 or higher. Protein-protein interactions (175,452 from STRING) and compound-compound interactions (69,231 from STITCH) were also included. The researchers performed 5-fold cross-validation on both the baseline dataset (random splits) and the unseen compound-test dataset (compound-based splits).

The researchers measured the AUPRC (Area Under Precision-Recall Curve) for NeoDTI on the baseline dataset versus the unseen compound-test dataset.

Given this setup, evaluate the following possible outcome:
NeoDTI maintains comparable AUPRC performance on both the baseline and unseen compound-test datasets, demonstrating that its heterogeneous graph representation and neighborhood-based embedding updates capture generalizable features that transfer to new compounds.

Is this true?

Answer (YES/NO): NO